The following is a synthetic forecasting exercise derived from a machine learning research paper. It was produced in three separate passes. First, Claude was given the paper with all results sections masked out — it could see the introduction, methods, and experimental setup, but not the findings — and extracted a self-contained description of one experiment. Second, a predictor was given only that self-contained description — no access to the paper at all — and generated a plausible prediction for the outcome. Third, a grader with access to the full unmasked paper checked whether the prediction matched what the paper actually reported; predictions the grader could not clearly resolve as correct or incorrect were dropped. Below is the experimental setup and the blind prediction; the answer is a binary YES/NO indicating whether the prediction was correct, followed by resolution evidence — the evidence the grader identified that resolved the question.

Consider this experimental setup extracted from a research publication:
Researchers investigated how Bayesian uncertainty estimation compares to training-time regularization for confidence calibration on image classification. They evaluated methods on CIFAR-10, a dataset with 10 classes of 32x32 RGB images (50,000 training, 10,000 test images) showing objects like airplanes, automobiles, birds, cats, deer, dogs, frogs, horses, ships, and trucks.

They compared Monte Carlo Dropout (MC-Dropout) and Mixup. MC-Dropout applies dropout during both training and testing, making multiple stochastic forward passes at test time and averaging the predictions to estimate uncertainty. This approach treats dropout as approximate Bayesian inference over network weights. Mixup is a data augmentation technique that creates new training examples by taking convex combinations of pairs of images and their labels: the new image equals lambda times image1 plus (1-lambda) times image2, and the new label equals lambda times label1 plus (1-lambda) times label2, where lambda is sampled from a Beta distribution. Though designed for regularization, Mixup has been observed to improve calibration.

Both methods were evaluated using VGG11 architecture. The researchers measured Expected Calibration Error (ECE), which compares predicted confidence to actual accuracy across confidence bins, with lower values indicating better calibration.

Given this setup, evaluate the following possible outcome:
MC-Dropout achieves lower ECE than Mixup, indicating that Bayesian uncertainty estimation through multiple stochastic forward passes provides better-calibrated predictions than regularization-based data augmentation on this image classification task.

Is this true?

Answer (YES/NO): NO